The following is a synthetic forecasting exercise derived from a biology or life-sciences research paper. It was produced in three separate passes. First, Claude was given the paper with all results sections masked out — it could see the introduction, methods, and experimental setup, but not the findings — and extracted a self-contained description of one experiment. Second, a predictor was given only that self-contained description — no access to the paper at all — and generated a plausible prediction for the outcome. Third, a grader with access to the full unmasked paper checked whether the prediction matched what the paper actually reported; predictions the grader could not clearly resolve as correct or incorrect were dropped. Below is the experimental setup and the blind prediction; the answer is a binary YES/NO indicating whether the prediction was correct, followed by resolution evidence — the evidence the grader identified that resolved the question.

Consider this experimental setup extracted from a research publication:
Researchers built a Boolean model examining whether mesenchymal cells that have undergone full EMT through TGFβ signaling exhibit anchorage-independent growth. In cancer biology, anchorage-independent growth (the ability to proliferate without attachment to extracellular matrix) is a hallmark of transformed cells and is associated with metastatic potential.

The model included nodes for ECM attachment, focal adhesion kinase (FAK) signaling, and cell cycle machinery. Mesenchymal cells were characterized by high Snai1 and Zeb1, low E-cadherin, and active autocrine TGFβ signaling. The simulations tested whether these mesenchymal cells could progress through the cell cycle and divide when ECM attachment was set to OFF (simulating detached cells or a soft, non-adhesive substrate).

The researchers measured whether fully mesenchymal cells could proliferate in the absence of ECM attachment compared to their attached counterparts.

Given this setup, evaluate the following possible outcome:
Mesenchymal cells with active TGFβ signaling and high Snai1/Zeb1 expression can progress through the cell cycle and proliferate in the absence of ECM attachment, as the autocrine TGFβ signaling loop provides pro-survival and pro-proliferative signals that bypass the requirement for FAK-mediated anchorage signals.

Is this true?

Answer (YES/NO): NO